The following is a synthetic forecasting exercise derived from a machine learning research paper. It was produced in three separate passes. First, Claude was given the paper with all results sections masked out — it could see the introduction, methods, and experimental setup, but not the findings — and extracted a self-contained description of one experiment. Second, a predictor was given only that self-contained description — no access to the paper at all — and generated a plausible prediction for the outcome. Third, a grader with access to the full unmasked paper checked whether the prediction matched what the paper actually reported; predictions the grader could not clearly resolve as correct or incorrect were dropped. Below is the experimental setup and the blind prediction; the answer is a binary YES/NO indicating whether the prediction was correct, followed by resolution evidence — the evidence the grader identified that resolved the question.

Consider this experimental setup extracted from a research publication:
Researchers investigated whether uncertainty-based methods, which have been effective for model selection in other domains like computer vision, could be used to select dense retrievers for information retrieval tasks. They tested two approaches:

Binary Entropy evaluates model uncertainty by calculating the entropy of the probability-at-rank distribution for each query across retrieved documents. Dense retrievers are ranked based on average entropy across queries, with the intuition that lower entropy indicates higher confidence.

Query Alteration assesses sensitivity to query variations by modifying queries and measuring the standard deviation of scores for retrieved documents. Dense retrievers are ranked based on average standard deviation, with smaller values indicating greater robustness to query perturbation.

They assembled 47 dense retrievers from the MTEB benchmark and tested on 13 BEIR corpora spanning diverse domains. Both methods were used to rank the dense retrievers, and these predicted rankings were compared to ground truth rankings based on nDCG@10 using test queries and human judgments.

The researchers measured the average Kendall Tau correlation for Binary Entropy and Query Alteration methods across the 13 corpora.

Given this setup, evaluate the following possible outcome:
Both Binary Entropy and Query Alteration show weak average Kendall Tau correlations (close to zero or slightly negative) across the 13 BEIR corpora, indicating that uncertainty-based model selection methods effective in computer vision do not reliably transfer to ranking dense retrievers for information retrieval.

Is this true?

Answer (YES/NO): YES